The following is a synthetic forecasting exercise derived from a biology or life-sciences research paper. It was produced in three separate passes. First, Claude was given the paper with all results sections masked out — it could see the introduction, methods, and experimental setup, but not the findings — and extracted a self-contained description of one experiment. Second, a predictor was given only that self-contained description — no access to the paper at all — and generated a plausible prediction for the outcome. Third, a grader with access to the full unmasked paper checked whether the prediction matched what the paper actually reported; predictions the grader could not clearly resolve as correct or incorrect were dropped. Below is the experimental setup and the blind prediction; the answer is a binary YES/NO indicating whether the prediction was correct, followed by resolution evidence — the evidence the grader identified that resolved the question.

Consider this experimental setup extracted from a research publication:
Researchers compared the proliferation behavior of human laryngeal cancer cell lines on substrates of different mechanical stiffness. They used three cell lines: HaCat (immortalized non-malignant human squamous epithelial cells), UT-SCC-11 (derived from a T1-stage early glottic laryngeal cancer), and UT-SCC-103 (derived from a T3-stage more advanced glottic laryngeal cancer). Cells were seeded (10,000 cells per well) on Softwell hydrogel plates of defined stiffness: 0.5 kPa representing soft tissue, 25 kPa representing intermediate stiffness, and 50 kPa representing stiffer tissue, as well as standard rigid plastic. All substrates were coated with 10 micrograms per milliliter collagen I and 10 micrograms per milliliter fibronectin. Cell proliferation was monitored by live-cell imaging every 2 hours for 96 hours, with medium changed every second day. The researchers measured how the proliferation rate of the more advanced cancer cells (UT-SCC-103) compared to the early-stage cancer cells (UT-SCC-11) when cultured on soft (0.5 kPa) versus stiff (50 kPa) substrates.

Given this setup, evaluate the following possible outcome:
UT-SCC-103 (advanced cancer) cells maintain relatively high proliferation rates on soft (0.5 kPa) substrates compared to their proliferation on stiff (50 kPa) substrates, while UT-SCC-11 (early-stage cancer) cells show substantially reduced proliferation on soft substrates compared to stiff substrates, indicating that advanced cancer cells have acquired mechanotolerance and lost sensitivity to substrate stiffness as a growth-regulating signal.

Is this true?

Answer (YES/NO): NO